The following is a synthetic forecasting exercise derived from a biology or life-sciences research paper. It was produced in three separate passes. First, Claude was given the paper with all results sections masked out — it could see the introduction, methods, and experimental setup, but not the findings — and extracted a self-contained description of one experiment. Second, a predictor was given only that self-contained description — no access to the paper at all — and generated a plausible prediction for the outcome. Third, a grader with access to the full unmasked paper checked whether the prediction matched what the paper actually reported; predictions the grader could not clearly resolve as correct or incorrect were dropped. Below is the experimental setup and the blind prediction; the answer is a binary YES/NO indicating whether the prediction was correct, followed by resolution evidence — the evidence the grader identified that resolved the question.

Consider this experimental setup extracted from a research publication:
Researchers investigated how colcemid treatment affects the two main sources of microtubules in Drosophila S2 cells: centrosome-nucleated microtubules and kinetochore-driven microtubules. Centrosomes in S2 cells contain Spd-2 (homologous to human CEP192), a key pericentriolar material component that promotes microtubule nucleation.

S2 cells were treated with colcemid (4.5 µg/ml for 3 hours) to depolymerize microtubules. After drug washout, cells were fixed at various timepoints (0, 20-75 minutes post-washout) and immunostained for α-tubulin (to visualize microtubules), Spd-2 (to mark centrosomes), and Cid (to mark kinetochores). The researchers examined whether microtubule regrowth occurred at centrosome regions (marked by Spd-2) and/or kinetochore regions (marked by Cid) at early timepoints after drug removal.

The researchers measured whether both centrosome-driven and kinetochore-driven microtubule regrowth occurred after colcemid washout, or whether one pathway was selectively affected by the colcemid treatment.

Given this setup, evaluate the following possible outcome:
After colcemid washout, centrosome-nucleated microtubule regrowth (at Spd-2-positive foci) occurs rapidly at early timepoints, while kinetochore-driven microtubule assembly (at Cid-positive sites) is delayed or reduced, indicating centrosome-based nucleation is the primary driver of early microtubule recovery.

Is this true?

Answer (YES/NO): NO